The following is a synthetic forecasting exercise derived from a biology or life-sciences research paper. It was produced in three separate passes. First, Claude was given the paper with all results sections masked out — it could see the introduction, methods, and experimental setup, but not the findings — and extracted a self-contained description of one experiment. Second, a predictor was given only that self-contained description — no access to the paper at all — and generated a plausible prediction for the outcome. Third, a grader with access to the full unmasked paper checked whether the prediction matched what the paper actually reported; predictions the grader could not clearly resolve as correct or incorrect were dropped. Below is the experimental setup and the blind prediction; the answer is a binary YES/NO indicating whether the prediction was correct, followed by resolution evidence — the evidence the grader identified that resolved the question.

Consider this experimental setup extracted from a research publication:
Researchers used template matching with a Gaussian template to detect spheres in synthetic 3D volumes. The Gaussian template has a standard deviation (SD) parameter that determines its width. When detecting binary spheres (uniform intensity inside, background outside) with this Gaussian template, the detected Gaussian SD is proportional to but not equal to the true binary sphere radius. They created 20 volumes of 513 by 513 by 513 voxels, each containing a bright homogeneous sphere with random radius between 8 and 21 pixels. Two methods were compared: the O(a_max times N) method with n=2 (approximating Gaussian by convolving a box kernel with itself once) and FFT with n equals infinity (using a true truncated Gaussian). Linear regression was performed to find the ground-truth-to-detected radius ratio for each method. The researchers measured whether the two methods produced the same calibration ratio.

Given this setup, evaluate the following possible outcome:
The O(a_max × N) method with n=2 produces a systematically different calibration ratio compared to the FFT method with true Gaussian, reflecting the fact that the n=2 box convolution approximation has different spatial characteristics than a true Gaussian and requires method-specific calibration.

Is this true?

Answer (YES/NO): YES